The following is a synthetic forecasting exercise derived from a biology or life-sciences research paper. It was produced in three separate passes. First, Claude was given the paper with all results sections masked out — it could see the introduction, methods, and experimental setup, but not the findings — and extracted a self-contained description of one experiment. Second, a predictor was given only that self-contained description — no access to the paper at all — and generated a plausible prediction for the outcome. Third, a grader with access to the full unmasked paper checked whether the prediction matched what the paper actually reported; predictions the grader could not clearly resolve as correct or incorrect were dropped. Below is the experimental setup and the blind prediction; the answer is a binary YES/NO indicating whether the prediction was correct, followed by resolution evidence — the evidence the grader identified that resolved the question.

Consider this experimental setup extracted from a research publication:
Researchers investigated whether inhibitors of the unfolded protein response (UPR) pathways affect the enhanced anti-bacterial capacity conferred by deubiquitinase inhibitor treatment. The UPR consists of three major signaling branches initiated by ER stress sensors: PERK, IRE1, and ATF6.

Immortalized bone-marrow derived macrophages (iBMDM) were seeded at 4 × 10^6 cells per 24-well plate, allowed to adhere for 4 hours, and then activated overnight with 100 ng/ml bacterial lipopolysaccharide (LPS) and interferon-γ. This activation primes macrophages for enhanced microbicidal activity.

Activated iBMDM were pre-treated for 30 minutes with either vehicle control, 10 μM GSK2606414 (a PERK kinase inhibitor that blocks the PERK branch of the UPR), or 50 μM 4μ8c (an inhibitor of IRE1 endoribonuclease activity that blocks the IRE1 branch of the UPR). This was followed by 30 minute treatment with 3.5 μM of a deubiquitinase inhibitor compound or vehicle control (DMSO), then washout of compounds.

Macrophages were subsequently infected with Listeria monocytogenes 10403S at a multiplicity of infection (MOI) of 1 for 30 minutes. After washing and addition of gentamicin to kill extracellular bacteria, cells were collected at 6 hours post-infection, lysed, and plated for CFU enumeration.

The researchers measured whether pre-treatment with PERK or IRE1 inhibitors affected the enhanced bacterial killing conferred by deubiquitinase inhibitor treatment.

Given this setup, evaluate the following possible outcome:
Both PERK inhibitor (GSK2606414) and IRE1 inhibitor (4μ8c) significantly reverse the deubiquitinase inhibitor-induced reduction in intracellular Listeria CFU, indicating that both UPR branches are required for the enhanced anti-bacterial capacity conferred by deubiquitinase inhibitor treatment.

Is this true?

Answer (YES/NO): NO